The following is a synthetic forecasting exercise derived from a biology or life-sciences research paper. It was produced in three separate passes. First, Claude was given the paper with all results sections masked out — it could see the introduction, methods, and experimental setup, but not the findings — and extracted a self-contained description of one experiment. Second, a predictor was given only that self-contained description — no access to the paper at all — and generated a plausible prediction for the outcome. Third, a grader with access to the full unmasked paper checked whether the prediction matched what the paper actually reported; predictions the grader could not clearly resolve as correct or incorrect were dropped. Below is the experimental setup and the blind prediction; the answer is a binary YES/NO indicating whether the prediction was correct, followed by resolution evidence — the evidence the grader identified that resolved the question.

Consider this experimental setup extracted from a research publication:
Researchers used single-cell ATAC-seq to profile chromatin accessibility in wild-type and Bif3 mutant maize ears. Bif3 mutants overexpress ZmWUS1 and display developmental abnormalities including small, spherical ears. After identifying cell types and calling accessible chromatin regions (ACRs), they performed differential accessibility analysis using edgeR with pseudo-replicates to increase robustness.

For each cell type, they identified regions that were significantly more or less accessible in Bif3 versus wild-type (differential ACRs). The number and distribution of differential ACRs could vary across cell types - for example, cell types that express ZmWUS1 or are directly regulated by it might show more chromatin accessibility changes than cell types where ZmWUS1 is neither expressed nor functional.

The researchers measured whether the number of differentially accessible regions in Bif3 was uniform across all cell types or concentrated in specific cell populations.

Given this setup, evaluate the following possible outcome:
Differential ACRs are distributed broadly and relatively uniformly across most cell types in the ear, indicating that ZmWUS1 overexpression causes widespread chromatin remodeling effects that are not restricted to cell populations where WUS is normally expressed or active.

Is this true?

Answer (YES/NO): NO